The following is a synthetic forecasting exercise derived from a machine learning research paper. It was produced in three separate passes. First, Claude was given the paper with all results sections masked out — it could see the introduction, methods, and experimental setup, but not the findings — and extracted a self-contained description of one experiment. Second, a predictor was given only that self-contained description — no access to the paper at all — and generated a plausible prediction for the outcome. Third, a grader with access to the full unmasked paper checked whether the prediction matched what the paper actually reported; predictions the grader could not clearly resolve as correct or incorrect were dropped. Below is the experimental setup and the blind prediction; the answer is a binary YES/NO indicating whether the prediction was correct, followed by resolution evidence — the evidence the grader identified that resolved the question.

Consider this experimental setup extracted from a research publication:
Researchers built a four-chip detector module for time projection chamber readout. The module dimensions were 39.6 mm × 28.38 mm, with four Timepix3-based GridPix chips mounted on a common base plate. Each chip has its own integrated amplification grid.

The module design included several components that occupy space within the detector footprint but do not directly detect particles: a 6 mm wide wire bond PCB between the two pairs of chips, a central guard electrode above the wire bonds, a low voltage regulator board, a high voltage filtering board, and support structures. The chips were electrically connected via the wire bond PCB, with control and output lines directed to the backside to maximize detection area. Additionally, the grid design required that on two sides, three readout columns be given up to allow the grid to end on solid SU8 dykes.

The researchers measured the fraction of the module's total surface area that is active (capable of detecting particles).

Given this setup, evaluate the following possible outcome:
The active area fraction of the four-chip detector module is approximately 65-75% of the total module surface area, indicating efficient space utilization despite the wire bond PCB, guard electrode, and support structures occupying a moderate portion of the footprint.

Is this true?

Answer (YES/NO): YES